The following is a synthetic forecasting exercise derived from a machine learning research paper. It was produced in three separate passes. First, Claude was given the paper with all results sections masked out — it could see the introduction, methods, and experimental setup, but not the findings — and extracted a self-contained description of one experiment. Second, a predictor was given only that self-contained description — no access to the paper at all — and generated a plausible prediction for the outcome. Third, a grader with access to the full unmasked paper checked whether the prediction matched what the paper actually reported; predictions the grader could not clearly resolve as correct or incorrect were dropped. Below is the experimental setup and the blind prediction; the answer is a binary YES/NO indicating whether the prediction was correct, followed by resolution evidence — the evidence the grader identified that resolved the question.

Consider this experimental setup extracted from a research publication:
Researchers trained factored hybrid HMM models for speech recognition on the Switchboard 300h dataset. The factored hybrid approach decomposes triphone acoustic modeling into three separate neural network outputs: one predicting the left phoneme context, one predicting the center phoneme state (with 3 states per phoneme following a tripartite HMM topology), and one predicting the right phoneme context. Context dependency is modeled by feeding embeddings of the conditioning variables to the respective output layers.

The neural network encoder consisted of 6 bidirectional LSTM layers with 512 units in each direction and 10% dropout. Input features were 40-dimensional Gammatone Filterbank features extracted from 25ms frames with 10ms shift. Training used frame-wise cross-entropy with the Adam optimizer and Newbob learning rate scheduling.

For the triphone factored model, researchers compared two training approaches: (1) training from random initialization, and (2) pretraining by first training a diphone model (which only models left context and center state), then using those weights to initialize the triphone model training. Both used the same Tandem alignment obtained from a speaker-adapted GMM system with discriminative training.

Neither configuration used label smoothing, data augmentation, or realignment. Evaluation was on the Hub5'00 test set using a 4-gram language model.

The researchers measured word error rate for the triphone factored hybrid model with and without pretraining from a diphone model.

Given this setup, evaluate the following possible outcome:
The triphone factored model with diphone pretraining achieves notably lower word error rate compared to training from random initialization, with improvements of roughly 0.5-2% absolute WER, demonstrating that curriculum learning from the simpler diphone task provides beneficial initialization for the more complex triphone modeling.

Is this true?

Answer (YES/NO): NO